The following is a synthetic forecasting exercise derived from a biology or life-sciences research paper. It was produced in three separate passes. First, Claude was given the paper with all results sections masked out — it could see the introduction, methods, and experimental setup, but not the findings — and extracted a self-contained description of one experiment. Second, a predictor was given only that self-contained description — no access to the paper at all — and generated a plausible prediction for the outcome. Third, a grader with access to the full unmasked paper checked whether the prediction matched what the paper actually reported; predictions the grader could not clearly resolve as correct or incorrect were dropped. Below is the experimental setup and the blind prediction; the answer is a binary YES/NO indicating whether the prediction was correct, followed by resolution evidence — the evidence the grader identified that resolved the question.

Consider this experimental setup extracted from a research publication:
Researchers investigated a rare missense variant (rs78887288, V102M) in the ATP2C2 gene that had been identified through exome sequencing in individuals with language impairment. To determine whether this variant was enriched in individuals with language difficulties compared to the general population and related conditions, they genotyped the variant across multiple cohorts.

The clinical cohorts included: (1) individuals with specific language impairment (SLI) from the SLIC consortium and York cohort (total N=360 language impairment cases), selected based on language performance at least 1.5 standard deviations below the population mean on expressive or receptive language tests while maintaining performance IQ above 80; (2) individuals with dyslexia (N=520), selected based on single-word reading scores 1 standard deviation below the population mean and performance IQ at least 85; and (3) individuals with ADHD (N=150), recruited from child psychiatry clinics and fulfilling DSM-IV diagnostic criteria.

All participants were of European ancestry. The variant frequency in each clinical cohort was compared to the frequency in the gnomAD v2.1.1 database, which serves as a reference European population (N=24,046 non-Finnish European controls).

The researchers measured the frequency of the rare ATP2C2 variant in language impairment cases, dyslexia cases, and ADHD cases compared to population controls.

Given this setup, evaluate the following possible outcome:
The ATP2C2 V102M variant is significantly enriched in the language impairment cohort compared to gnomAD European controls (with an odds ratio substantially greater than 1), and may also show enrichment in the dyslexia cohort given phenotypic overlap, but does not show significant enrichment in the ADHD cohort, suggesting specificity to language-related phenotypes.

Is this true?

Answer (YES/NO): NO